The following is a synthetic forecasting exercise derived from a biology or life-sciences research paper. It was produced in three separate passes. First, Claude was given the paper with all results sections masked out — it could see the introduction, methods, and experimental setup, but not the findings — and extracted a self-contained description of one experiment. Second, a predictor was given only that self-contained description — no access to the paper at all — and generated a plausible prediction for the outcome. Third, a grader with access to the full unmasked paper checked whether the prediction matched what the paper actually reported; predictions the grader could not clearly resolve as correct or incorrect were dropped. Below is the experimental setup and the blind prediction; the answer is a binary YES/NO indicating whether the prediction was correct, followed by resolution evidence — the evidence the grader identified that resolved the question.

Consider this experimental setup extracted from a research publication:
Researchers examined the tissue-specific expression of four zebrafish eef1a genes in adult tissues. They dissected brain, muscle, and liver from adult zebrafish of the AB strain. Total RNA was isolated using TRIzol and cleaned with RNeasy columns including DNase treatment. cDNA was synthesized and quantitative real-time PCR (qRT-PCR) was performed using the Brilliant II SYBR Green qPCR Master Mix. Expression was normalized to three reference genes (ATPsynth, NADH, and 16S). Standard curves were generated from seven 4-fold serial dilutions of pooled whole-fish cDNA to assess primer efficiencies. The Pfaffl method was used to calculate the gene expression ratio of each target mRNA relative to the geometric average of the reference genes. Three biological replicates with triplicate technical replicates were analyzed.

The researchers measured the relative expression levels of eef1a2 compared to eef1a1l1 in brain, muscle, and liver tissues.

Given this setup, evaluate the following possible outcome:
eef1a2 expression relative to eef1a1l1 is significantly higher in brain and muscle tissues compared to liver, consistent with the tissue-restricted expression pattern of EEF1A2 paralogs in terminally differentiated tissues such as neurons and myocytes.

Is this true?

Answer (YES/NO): YES